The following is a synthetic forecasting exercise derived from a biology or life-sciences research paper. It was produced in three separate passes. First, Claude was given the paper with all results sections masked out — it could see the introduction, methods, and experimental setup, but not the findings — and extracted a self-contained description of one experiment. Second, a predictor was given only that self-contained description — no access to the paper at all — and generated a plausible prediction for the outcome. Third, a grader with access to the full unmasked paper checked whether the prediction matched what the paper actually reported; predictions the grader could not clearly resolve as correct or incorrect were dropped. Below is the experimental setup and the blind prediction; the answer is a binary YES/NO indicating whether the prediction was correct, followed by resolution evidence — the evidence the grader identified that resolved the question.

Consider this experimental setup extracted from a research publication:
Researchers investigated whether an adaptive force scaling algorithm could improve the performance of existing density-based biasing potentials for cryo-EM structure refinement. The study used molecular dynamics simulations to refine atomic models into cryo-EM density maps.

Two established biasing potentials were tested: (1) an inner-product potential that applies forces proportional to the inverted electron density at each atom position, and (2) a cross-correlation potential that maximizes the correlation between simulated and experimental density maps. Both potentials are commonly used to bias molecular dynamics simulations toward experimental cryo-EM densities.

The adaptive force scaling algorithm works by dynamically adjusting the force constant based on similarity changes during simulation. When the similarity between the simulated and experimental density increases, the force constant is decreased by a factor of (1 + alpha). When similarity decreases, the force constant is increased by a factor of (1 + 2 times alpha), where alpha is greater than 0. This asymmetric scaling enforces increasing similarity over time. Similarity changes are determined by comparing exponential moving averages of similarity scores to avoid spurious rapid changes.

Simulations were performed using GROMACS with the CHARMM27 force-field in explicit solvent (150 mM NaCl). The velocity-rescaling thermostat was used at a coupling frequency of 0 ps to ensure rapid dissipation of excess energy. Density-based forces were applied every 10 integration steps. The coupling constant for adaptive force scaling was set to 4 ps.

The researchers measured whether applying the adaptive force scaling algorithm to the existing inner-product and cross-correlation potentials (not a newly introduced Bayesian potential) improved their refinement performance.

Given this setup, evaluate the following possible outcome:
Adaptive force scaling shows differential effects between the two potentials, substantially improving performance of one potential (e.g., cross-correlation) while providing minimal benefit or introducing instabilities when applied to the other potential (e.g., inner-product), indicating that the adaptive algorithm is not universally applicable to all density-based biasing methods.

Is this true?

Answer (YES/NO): NO